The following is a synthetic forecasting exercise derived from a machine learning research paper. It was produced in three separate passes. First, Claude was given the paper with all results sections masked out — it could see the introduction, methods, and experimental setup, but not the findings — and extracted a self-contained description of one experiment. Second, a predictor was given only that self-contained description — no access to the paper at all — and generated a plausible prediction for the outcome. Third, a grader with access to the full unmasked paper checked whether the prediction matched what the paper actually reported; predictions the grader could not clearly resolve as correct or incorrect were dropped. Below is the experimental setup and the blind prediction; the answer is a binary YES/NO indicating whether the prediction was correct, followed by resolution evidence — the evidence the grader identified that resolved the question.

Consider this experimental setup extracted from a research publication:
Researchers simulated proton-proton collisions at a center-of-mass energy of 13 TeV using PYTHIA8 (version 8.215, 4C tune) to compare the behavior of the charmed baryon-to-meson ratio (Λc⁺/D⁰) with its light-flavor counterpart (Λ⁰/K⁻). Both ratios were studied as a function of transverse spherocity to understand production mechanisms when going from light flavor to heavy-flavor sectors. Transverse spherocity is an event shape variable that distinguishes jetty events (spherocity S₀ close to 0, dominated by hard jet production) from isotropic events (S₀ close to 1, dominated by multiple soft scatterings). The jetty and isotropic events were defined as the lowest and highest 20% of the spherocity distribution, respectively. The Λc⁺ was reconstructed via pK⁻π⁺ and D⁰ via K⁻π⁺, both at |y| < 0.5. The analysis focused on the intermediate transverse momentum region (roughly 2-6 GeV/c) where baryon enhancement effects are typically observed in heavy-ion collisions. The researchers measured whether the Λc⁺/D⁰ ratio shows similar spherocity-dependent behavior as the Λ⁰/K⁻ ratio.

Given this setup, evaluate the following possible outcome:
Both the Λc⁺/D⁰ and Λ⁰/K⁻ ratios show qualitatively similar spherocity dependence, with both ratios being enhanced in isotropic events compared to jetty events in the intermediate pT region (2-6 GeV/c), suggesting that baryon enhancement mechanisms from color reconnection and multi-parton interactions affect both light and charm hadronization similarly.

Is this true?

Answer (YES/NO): NO